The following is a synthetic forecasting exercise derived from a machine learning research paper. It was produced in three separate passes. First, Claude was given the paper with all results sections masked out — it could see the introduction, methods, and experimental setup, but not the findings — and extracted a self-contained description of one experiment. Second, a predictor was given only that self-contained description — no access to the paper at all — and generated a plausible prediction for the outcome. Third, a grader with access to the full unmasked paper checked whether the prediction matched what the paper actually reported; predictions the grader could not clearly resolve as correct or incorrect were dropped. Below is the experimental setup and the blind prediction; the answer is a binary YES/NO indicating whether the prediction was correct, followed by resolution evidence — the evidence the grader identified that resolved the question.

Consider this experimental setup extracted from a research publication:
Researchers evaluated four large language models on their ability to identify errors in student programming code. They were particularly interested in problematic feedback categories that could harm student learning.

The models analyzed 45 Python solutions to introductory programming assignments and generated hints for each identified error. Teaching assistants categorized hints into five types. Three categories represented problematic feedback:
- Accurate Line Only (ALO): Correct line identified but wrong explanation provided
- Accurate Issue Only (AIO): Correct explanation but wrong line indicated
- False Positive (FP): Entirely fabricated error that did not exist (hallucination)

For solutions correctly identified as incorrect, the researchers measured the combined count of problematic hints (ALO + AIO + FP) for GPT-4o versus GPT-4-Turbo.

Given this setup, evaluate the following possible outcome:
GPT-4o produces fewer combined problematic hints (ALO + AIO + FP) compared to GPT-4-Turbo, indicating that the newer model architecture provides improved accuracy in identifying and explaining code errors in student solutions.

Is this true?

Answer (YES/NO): NO